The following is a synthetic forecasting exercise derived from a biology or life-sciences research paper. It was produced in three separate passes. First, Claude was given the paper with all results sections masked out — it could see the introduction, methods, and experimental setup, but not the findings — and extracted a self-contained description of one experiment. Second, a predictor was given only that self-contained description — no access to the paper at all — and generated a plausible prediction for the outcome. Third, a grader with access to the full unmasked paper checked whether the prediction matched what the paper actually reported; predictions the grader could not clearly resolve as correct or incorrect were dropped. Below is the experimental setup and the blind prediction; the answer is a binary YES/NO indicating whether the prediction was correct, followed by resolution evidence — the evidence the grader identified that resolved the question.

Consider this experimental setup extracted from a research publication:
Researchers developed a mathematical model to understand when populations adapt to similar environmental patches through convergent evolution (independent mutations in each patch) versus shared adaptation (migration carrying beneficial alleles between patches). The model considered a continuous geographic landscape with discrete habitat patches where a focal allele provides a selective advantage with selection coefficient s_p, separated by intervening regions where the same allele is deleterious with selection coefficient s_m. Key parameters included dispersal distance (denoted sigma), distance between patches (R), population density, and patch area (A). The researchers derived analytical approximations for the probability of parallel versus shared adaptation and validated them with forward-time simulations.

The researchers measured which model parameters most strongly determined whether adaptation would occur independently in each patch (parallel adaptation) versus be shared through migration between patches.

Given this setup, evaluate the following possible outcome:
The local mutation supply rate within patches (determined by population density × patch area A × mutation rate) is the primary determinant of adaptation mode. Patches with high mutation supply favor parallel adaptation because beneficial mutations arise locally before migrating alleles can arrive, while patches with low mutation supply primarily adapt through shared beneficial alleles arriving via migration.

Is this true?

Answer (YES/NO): NO